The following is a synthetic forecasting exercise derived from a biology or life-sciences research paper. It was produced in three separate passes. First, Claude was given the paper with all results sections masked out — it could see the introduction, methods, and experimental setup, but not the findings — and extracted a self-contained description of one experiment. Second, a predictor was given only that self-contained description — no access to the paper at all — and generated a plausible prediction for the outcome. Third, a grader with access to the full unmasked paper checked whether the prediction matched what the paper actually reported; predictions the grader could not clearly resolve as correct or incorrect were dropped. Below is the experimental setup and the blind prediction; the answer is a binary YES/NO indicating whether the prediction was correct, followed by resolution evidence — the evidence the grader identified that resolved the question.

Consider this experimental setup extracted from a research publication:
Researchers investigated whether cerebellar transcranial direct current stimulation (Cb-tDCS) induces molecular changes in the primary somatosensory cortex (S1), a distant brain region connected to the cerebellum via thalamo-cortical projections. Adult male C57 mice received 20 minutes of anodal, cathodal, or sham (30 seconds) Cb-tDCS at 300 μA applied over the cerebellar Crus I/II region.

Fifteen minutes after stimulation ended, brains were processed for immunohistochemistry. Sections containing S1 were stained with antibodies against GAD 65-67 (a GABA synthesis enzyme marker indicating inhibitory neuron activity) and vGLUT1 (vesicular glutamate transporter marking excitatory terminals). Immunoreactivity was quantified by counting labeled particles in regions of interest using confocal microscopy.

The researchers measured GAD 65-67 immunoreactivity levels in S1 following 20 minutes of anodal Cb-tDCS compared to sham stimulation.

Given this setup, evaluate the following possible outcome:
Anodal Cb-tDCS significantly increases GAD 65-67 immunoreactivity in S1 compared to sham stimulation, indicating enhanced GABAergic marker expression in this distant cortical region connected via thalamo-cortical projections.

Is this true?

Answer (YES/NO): NO